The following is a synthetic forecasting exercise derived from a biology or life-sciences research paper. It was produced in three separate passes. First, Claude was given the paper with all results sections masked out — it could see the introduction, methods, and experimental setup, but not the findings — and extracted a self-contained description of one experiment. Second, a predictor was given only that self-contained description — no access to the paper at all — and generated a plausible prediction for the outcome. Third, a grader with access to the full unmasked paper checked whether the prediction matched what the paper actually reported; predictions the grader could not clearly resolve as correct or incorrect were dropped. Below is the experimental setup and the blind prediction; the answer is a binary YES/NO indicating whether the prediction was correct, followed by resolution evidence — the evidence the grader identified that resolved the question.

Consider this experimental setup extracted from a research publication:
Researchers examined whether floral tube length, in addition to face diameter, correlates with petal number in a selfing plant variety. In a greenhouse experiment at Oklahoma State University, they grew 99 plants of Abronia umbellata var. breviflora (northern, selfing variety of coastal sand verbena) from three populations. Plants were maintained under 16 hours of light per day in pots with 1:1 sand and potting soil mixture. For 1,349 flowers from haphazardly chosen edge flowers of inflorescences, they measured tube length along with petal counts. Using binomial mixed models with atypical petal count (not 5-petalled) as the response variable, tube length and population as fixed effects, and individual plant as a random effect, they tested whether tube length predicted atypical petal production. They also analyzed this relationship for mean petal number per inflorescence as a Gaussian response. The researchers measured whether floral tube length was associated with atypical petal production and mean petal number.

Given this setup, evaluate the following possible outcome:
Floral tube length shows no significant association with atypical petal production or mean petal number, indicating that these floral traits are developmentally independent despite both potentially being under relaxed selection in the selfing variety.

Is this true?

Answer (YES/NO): NO